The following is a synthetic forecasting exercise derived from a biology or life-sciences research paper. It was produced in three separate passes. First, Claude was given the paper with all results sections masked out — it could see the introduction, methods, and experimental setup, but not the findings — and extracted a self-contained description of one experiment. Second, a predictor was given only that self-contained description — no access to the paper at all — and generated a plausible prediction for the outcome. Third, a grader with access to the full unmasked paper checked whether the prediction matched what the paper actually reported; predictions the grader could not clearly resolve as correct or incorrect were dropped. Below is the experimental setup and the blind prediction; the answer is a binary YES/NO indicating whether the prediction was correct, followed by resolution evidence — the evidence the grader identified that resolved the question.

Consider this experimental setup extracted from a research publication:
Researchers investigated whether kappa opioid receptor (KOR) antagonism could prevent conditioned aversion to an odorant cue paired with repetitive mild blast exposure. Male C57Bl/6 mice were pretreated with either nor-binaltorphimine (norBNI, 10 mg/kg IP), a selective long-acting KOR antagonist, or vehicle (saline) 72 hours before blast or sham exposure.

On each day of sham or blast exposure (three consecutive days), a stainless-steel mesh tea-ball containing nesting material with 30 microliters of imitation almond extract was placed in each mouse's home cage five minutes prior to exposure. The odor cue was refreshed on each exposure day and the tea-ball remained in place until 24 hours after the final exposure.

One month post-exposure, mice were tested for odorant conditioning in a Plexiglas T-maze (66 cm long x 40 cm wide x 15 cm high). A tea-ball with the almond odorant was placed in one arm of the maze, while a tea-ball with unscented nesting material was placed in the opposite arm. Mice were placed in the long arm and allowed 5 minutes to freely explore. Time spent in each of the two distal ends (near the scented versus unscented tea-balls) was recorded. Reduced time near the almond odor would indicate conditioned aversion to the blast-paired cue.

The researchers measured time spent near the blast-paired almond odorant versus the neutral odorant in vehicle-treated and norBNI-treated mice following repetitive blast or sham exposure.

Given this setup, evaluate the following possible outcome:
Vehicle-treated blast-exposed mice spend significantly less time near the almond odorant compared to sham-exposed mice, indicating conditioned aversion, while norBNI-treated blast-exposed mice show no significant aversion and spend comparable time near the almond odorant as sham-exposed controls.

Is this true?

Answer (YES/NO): YES